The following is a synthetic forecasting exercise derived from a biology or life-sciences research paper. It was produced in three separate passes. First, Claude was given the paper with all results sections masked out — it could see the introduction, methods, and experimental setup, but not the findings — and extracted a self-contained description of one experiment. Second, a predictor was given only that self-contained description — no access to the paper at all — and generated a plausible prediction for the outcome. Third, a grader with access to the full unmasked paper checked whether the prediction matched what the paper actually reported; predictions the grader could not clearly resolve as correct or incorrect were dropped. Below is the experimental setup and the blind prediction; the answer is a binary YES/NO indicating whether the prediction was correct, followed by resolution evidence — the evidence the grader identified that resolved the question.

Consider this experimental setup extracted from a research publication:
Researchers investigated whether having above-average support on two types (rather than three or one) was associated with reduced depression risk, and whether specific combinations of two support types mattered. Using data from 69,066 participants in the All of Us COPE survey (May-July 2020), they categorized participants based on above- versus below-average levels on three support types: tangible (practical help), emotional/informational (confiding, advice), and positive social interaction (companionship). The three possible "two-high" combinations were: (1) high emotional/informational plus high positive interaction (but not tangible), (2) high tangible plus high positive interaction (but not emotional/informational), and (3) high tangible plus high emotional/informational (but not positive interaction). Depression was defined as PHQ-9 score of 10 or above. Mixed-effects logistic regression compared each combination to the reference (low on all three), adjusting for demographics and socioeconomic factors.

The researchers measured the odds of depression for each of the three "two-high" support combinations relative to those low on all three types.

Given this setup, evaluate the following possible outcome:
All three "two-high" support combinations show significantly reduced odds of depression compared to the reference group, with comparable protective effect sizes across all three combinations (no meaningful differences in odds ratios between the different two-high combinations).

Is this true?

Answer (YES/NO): NO